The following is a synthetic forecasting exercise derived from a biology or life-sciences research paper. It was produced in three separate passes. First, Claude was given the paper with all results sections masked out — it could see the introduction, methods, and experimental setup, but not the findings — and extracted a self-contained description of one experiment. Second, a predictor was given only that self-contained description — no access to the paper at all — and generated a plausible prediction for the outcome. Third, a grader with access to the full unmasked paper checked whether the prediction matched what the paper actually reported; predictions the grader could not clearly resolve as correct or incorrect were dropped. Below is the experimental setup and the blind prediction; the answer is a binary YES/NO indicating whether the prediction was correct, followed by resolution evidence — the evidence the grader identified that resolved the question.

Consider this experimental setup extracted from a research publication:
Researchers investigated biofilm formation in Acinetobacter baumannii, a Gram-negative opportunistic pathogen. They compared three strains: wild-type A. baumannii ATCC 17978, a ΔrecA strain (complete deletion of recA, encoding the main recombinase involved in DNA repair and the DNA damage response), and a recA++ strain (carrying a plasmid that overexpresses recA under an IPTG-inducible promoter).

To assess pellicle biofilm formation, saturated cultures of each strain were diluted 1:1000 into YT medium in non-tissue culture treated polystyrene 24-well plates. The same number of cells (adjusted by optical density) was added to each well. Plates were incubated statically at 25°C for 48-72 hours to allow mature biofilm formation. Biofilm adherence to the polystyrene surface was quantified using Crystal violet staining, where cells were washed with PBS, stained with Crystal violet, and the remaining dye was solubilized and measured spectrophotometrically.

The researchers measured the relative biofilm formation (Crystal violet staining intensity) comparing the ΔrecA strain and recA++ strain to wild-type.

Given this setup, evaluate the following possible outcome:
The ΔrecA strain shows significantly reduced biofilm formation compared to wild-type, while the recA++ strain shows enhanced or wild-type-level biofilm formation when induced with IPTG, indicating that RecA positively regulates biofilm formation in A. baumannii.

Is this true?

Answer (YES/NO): NO